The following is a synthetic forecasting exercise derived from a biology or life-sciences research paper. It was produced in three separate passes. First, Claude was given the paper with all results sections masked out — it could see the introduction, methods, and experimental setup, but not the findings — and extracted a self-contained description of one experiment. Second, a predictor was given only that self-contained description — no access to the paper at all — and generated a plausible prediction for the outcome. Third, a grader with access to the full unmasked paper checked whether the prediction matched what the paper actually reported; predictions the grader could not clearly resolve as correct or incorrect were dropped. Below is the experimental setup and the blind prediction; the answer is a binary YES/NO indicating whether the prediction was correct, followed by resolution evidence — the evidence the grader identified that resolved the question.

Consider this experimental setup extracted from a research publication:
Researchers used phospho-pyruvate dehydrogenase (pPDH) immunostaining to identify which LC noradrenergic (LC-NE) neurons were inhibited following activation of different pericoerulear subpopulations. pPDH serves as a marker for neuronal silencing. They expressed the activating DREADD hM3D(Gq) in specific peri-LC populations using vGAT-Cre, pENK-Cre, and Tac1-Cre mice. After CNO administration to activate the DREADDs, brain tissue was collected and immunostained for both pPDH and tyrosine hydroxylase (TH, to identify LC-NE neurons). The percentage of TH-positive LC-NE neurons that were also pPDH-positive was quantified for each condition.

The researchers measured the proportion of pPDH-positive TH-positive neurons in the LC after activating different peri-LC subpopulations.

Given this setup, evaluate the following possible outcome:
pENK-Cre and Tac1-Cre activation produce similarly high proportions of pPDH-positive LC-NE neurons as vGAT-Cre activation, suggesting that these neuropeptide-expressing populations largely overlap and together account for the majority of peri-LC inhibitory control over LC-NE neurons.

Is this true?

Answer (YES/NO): NO